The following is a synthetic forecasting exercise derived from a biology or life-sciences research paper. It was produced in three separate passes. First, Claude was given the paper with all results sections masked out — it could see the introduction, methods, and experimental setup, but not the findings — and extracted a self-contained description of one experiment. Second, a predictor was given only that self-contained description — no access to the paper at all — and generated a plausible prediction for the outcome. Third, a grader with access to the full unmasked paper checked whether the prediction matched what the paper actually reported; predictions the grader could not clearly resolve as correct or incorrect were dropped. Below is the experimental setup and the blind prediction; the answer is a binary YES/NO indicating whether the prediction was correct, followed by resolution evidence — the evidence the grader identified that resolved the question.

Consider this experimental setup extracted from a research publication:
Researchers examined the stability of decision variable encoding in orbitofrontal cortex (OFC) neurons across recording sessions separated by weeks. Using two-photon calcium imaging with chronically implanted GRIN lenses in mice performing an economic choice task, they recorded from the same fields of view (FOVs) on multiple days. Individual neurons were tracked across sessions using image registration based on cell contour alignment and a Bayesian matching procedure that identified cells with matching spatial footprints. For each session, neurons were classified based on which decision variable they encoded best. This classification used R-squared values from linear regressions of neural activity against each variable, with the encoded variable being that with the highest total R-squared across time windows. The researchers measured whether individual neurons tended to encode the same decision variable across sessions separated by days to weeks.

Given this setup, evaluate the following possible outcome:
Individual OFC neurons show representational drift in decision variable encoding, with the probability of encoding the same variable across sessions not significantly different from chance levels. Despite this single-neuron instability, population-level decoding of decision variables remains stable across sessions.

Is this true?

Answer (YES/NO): NO